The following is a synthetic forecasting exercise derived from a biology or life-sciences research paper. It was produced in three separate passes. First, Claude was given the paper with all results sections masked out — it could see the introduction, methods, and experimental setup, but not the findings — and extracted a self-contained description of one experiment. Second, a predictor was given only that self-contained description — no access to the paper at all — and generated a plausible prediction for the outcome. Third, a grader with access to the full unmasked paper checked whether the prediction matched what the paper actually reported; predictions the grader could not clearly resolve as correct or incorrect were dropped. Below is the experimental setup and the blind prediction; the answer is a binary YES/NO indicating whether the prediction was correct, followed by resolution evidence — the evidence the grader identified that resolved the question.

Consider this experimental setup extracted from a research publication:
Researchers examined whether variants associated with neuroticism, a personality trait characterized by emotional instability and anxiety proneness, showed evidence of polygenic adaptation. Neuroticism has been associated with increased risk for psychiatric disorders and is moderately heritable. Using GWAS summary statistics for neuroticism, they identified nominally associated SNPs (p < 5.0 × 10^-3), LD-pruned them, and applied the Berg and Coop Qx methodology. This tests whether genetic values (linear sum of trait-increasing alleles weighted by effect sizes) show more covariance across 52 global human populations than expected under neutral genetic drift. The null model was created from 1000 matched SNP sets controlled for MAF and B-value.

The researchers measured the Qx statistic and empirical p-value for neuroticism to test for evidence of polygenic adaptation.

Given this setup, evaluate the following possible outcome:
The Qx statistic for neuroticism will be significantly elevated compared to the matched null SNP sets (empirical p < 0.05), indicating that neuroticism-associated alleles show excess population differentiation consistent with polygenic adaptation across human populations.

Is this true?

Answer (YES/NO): NO